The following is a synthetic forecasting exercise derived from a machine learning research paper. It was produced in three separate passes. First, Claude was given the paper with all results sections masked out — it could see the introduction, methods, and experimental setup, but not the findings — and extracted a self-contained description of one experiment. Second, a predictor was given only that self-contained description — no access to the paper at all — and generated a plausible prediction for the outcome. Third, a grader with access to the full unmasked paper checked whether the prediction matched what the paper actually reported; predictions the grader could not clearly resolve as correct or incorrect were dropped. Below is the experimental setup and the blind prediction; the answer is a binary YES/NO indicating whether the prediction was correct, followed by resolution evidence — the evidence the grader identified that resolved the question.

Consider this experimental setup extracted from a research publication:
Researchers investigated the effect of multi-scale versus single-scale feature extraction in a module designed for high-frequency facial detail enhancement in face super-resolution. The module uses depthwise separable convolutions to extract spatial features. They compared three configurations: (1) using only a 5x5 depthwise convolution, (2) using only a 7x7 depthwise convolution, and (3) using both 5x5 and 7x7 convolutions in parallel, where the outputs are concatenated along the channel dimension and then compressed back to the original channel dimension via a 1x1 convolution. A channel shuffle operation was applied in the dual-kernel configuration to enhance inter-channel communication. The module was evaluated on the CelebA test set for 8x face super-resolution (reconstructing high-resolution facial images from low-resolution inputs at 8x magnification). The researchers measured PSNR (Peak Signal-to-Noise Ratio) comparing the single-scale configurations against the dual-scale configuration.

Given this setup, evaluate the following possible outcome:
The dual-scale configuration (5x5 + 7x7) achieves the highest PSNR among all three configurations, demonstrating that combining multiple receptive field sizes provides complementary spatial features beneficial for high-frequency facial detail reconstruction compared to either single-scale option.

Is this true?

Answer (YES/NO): YES